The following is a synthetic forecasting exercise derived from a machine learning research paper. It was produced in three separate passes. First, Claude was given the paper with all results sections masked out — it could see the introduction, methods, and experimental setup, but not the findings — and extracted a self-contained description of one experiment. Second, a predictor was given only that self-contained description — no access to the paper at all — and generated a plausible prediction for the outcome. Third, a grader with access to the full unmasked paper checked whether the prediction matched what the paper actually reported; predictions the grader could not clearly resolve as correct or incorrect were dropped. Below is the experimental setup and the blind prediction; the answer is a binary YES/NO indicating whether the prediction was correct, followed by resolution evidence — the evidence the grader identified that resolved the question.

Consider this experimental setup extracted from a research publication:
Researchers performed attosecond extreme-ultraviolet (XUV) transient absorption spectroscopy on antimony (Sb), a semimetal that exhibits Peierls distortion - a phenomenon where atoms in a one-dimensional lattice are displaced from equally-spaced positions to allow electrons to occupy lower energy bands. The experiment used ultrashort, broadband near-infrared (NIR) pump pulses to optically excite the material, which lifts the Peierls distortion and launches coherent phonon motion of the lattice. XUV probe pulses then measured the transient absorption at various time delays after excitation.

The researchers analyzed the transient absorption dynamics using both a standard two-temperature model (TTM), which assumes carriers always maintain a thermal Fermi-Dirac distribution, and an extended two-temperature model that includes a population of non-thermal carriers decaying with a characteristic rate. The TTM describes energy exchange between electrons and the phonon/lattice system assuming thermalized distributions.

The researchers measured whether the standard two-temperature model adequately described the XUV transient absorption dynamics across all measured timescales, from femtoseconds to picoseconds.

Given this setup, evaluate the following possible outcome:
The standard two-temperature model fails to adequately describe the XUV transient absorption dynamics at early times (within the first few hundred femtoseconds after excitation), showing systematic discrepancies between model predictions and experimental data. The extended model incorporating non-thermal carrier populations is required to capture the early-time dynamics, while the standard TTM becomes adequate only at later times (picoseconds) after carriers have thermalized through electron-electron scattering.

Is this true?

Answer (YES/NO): YES